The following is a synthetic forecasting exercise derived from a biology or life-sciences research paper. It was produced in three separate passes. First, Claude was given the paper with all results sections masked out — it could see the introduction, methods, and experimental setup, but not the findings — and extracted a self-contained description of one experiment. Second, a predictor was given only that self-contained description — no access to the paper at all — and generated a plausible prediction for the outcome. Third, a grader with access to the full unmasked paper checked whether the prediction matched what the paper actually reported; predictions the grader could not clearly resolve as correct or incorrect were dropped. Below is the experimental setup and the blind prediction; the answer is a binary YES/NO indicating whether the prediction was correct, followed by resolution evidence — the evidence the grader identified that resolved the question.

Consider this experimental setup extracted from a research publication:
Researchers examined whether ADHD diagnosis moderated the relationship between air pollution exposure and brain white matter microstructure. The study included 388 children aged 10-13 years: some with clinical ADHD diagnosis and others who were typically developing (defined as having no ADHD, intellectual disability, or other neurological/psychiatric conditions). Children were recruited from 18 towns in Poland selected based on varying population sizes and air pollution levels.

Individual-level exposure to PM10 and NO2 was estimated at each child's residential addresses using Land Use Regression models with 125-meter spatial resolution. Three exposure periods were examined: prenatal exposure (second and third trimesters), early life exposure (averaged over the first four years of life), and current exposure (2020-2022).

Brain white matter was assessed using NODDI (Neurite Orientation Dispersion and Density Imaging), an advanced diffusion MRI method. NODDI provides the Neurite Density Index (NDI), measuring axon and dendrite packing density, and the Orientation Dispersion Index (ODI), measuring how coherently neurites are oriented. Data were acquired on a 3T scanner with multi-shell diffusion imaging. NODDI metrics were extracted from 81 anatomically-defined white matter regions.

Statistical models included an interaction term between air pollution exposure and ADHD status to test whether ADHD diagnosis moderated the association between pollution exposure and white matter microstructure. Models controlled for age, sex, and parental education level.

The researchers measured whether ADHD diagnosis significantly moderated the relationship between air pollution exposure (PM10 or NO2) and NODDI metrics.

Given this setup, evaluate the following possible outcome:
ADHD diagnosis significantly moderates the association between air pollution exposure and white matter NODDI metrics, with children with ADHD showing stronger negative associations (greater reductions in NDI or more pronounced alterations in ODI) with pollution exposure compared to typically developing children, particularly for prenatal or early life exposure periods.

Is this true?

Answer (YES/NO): NO